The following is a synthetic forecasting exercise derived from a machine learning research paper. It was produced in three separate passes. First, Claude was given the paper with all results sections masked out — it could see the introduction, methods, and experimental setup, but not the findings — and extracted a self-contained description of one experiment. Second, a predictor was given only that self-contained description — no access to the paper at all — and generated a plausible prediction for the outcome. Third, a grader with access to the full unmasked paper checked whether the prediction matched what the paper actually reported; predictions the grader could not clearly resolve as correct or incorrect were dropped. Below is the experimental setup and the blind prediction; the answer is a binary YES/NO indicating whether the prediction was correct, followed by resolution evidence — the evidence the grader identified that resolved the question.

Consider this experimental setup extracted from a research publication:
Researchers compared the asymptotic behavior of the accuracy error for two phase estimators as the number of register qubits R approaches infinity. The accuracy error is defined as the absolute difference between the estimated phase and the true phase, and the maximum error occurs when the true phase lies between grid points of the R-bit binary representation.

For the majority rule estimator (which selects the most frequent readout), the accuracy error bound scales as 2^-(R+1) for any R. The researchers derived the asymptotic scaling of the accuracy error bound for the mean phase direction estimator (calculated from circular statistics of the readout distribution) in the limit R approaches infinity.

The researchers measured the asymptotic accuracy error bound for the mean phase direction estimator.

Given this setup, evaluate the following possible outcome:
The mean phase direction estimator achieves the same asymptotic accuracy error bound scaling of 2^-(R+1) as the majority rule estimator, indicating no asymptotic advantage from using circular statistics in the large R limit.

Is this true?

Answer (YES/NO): NO